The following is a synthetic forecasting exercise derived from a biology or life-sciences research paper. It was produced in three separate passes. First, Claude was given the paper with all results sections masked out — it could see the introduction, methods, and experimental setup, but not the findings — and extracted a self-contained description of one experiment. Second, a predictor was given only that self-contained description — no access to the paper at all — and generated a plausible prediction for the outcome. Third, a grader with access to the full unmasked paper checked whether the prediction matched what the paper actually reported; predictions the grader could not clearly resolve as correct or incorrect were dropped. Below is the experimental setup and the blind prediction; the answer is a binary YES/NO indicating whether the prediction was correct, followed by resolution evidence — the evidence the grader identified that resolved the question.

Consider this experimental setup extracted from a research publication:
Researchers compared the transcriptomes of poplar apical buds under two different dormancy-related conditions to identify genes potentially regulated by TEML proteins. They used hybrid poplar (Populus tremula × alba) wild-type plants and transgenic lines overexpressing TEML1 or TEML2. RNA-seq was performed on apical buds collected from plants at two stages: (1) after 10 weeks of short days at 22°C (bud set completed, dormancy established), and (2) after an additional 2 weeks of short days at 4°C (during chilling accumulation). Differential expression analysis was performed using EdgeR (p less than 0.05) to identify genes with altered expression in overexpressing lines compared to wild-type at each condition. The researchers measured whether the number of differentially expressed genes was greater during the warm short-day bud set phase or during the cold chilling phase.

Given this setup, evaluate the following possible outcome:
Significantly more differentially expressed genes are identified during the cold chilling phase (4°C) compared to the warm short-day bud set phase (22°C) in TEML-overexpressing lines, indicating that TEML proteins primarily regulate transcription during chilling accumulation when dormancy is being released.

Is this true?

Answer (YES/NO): YES